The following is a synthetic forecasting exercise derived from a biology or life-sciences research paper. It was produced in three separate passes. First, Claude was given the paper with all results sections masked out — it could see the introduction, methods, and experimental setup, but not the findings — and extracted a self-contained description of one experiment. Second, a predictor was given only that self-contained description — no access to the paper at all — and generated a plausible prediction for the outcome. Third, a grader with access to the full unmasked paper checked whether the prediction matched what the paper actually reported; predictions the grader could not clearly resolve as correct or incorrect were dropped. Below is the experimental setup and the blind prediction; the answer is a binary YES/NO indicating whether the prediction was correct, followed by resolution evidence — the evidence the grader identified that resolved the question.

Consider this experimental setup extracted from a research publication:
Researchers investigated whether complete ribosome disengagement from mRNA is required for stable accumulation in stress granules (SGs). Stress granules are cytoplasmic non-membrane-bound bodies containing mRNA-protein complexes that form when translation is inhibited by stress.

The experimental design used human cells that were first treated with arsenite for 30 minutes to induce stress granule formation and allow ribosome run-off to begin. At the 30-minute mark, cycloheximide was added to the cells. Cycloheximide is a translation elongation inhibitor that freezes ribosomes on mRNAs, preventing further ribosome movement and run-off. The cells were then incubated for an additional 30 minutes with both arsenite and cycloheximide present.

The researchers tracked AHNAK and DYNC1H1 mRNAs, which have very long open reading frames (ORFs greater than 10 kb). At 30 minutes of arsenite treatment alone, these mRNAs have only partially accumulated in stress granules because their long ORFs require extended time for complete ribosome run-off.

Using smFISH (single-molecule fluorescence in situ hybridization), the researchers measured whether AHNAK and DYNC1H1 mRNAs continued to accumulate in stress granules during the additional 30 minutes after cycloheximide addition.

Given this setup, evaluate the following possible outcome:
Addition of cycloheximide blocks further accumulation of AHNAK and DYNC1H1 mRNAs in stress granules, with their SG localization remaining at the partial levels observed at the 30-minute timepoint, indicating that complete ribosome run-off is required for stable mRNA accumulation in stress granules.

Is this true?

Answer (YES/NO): YES